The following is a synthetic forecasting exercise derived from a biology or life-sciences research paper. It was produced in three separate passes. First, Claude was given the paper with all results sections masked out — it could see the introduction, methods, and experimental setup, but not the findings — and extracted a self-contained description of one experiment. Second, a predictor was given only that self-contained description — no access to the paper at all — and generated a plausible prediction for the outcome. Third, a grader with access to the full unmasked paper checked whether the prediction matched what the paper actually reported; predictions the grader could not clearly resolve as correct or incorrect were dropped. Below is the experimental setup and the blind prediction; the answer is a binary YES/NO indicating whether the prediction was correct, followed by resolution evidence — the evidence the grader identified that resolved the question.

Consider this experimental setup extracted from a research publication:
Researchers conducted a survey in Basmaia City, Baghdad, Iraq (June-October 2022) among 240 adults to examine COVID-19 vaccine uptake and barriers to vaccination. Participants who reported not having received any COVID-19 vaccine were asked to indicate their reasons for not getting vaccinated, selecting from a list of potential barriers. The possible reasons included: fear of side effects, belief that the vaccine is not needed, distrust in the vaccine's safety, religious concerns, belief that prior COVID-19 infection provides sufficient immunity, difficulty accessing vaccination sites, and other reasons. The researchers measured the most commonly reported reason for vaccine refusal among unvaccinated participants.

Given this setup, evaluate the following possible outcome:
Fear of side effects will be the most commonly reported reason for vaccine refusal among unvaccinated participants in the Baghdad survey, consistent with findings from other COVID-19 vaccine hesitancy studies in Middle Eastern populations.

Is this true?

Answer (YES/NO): YES